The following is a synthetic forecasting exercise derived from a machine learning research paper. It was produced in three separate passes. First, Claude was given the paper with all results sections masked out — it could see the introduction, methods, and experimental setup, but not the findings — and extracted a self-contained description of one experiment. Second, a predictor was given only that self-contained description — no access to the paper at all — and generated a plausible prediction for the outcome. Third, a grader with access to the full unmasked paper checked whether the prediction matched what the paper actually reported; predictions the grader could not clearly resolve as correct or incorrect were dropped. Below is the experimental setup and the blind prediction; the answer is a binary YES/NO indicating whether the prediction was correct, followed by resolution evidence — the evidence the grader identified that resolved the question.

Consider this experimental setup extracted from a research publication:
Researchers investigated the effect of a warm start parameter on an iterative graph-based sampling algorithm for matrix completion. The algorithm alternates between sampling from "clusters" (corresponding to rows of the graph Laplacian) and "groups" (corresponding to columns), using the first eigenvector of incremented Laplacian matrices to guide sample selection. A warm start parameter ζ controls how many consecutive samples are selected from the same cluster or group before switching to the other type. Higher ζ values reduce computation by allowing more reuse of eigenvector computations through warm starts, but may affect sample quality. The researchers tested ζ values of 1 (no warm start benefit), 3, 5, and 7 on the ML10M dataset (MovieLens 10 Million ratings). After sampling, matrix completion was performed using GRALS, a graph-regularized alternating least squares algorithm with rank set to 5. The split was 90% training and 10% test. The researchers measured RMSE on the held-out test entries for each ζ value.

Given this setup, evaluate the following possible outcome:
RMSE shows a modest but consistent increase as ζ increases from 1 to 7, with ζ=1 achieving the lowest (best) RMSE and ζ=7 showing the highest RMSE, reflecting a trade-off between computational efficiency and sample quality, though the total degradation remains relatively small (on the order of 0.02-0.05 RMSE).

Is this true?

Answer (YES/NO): NO